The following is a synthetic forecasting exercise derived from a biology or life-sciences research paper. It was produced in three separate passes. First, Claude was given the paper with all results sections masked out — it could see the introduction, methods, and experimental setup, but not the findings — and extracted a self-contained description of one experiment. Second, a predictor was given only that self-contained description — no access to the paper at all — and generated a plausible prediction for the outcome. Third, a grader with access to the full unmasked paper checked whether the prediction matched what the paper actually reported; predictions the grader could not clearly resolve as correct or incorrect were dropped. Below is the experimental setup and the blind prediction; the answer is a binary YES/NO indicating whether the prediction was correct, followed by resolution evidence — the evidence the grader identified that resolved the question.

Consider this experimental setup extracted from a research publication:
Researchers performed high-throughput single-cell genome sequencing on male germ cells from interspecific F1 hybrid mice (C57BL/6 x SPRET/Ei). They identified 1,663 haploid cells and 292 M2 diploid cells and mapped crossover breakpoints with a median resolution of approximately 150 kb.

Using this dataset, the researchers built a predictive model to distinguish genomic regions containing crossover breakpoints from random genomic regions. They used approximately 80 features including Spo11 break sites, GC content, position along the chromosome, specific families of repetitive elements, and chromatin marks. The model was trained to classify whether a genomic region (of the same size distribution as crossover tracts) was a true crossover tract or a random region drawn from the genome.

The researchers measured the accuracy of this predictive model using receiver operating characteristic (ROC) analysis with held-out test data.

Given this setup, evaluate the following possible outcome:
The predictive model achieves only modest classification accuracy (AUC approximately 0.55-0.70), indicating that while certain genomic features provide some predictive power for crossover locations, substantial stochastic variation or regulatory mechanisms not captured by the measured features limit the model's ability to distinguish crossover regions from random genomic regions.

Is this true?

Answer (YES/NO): NO